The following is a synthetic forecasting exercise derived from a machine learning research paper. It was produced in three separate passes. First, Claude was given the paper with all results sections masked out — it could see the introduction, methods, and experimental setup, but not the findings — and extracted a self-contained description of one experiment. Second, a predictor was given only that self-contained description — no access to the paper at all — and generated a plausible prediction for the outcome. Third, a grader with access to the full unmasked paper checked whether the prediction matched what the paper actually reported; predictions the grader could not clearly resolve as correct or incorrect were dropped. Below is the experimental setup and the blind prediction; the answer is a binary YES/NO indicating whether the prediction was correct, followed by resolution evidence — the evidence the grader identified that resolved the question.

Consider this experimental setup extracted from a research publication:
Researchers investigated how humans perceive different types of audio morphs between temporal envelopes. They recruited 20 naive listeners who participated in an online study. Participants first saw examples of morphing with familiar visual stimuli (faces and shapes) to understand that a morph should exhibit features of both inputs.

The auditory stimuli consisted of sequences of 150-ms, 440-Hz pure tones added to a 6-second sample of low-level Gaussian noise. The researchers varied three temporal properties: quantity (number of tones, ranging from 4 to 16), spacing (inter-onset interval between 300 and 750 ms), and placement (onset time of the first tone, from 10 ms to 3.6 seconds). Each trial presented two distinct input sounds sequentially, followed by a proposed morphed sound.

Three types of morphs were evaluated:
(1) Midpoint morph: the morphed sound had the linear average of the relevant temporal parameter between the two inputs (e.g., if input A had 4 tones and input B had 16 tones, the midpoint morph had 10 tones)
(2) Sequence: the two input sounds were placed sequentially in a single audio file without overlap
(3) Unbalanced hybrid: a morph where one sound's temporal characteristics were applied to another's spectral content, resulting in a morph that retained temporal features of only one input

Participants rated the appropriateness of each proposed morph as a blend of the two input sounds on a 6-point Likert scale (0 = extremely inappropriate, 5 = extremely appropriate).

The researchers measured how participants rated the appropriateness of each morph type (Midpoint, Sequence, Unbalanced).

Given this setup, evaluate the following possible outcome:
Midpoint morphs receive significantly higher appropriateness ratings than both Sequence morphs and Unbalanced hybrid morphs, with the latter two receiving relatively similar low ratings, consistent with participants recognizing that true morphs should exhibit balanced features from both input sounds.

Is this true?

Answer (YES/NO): NO